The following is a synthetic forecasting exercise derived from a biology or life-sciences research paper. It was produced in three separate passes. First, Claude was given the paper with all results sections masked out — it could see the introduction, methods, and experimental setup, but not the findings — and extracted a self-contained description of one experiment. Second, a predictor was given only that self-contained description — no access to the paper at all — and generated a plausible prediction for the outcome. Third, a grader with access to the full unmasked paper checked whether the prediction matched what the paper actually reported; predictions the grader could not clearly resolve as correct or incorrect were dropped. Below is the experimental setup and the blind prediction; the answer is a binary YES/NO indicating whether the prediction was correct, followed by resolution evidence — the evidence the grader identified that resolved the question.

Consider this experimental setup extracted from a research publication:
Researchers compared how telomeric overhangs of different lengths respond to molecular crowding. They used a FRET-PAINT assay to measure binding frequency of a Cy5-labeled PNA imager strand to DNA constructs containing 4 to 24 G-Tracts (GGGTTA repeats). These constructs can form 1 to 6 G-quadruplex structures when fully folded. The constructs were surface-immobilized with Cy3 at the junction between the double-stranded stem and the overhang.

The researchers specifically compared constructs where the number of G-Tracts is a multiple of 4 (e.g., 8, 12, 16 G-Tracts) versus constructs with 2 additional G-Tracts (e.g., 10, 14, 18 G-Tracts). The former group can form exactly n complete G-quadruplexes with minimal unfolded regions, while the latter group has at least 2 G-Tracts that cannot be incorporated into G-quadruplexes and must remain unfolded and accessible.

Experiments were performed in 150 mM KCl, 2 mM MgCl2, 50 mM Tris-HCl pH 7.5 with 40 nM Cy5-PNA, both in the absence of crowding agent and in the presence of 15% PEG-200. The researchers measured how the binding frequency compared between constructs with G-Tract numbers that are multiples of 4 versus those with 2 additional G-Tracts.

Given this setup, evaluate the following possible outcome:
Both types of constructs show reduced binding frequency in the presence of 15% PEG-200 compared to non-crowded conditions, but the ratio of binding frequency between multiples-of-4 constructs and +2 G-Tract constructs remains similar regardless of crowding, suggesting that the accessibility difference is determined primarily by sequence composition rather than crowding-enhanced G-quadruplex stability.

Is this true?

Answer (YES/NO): YES